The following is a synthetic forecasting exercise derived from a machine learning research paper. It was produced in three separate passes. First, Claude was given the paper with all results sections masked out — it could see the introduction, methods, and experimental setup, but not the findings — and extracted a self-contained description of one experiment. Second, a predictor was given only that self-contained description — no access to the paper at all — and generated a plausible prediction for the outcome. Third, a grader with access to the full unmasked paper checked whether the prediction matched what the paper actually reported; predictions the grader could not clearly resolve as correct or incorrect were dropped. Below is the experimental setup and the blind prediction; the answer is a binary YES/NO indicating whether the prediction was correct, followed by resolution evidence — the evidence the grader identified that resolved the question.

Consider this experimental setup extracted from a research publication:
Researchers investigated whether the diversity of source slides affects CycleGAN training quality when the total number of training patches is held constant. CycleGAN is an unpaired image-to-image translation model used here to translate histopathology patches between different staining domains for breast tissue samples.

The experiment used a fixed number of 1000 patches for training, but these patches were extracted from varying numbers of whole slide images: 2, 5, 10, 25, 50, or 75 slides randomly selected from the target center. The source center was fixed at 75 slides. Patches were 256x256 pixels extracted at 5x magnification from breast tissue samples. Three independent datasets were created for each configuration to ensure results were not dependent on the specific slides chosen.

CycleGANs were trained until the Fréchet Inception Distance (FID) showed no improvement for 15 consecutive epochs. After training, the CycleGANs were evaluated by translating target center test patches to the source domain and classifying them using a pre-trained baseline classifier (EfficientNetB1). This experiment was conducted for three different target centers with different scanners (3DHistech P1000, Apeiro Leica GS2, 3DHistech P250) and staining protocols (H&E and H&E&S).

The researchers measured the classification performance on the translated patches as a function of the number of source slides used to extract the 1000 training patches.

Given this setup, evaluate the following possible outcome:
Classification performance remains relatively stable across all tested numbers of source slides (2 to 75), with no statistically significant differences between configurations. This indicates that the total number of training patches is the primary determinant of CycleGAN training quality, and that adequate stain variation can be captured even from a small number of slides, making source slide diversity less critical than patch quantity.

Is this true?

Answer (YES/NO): NO